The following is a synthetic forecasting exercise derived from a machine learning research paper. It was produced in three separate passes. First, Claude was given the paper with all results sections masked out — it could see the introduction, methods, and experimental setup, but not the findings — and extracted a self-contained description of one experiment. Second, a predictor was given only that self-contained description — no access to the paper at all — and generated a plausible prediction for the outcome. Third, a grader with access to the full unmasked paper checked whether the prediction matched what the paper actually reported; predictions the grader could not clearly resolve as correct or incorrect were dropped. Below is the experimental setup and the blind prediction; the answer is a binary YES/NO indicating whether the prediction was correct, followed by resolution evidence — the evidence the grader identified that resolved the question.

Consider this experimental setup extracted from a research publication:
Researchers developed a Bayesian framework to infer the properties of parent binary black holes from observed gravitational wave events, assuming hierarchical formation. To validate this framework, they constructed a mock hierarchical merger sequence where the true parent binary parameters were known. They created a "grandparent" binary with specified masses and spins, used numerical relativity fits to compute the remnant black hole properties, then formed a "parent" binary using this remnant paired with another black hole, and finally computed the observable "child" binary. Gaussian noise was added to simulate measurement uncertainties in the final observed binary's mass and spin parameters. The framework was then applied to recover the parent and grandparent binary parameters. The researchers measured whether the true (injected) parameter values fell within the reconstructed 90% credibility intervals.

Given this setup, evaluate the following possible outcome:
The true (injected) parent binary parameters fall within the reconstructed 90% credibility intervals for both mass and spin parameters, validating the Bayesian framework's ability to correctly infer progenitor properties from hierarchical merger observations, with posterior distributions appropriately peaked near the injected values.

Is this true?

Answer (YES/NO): YES